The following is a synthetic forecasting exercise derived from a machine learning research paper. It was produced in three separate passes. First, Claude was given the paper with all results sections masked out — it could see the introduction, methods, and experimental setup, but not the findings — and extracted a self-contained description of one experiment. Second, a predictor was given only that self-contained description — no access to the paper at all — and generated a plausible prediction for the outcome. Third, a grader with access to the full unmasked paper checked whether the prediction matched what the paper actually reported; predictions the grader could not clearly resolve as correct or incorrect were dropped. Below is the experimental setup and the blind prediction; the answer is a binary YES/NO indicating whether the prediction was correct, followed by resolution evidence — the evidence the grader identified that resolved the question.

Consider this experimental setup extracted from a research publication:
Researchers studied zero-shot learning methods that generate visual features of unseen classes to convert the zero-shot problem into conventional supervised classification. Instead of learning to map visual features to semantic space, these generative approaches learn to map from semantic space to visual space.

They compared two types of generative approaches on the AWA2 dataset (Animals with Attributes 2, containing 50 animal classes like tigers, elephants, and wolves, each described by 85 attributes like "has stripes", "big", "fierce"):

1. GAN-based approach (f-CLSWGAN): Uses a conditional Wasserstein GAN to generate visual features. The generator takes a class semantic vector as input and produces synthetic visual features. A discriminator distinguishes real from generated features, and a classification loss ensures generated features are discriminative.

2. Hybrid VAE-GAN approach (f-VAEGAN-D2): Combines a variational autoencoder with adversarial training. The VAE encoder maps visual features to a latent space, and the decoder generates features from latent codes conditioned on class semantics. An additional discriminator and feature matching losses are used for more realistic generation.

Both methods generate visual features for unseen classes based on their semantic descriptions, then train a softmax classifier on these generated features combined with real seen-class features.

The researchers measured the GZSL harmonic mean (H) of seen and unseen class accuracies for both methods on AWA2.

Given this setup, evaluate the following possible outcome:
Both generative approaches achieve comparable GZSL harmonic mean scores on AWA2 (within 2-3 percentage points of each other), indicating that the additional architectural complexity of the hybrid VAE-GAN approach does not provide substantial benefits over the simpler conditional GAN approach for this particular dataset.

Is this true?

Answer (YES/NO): NO